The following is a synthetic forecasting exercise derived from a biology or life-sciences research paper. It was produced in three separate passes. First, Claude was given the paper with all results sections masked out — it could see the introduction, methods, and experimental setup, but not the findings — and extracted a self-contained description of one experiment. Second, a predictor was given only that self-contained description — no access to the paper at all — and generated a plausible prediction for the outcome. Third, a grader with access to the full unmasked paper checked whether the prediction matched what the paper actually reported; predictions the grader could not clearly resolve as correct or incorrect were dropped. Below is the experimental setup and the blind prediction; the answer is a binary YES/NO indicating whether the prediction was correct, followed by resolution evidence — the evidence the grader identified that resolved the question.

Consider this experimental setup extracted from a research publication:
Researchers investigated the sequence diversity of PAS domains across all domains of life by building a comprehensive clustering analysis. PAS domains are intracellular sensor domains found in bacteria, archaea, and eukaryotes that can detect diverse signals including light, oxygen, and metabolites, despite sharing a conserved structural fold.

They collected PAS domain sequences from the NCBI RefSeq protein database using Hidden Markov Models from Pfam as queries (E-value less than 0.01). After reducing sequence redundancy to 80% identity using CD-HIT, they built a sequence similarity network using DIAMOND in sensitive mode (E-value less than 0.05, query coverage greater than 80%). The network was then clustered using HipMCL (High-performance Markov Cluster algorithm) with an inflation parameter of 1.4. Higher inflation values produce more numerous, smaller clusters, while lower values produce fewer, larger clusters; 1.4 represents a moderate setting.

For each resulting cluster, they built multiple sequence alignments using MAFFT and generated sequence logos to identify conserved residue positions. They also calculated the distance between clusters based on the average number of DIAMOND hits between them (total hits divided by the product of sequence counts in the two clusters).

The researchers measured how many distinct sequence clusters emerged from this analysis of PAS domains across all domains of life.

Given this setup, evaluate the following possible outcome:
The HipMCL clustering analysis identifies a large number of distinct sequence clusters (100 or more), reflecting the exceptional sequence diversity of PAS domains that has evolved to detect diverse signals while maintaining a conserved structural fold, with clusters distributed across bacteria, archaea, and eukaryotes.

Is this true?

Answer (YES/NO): YES